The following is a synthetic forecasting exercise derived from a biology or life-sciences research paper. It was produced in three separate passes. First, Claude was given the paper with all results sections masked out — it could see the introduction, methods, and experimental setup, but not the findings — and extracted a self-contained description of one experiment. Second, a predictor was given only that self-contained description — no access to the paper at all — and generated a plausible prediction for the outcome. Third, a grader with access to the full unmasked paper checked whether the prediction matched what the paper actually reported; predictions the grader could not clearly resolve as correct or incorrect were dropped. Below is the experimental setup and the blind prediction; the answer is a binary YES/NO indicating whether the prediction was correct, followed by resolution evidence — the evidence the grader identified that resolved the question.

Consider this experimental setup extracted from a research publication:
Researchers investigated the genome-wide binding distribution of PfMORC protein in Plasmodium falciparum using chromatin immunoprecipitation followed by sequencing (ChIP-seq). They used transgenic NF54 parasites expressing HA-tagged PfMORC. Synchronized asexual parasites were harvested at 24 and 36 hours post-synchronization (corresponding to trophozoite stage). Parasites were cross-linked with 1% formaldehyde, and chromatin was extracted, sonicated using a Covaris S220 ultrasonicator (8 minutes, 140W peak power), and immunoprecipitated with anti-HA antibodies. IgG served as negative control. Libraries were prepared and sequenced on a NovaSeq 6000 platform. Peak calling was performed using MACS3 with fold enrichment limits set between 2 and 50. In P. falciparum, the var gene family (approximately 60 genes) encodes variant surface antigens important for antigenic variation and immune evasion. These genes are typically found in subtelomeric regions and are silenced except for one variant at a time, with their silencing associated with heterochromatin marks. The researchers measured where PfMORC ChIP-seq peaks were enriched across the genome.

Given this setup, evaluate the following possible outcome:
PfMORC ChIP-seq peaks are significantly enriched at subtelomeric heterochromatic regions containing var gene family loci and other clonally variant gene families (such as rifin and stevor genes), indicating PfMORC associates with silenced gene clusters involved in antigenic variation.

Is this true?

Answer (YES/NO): YES